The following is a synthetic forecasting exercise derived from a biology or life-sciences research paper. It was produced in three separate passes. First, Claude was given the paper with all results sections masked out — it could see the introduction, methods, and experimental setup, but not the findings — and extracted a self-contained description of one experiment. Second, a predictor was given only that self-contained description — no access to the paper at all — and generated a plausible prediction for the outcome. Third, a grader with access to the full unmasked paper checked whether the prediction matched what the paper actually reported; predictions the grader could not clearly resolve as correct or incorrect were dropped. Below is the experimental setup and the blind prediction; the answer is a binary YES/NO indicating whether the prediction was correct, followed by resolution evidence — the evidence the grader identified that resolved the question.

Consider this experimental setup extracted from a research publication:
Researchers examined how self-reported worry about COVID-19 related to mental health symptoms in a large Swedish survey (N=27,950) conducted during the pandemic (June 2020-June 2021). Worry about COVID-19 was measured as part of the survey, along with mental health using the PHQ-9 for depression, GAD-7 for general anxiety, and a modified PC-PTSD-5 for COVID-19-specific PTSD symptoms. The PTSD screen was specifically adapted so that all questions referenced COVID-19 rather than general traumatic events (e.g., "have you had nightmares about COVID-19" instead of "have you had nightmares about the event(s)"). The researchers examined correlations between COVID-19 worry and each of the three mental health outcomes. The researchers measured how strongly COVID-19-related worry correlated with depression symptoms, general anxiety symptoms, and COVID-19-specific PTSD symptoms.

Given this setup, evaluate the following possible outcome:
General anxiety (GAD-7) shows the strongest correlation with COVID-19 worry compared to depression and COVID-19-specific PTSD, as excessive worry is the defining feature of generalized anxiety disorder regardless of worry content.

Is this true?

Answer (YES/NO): NO